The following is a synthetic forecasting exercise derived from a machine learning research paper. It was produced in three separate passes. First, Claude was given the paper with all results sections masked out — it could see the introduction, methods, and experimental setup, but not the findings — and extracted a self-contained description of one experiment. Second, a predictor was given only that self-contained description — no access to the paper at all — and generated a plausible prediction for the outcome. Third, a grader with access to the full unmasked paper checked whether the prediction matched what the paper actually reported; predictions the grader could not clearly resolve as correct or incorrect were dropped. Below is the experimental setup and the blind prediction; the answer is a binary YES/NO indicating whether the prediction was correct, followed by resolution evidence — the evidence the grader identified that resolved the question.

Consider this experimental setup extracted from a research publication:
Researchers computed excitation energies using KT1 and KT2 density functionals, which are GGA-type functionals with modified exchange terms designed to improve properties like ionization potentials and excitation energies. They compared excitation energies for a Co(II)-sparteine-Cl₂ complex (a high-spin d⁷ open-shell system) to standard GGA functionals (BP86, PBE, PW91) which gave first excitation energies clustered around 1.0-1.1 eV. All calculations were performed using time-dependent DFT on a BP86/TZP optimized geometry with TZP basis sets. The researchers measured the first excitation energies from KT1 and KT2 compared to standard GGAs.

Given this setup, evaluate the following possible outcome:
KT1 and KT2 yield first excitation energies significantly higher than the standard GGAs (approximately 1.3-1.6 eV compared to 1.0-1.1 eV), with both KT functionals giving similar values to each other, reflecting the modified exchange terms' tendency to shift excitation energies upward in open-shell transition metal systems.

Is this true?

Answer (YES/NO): YES